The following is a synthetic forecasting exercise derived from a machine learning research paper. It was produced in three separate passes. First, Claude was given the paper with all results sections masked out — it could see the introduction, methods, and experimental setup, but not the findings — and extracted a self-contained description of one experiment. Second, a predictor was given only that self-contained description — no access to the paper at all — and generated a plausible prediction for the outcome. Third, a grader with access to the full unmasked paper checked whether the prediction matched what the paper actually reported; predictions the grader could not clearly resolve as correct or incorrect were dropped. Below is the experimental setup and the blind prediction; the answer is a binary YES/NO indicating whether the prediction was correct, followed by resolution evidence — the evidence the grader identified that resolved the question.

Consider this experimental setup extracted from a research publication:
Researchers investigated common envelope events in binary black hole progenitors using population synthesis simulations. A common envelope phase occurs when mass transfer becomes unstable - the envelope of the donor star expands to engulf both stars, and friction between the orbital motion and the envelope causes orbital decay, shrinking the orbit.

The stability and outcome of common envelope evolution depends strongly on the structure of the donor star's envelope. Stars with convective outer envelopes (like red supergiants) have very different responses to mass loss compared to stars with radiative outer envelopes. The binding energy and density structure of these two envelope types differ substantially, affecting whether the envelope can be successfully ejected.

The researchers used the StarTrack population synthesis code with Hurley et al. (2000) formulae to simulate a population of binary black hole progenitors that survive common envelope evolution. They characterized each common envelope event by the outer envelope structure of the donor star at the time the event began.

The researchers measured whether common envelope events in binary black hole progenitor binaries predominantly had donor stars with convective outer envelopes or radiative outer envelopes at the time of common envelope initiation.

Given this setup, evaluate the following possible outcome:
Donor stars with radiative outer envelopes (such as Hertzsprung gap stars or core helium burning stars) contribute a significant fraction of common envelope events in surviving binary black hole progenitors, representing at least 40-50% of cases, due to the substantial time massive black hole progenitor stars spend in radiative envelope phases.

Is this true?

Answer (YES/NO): YES